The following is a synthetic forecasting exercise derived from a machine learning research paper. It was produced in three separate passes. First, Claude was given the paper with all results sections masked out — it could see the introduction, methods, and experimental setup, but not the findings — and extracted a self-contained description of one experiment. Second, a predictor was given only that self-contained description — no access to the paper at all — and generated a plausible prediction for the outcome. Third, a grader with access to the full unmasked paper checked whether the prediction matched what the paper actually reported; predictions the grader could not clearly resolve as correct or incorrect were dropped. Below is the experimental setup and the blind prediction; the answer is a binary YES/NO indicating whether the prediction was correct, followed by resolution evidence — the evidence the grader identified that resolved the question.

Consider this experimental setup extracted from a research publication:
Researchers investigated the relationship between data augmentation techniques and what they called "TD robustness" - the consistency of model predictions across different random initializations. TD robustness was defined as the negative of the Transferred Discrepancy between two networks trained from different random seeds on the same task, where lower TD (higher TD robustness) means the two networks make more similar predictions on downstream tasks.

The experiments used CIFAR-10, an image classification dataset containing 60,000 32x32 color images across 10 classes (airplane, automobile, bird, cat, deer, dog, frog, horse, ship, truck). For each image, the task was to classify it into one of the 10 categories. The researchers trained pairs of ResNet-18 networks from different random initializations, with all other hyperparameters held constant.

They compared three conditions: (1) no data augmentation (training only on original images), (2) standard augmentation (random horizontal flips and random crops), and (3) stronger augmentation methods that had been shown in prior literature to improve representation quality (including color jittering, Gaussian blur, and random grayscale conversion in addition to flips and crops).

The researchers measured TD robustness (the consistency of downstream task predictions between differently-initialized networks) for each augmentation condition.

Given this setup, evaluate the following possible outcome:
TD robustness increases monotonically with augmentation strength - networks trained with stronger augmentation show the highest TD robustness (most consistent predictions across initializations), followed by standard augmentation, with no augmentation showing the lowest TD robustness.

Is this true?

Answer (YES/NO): NO